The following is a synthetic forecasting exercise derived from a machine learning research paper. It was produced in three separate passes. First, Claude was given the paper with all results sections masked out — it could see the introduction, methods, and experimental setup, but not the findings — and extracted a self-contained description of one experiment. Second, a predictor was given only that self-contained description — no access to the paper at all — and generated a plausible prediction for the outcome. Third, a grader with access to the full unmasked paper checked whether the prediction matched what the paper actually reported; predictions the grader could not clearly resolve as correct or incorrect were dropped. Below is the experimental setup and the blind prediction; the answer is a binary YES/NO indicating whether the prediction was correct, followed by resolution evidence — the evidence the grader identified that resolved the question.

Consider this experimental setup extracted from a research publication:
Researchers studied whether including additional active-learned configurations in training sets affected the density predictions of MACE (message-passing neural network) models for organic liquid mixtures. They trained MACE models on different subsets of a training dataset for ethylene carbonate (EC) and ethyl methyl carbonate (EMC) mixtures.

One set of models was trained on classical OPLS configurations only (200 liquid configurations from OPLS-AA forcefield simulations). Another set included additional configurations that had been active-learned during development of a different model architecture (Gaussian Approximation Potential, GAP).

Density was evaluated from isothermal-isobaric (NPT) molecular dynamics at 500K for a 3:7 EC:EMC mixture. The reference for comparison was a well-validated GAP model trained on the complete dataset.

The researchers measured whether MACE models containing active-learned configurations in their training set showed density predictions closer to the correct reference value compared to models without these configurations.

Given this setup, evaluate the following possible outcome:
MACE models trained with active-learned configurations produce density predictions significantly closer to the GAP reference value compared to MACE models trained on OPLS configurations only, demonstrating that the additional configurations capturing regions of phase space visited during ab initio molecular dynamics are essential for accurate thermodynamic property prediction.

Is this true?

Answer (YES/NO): NO